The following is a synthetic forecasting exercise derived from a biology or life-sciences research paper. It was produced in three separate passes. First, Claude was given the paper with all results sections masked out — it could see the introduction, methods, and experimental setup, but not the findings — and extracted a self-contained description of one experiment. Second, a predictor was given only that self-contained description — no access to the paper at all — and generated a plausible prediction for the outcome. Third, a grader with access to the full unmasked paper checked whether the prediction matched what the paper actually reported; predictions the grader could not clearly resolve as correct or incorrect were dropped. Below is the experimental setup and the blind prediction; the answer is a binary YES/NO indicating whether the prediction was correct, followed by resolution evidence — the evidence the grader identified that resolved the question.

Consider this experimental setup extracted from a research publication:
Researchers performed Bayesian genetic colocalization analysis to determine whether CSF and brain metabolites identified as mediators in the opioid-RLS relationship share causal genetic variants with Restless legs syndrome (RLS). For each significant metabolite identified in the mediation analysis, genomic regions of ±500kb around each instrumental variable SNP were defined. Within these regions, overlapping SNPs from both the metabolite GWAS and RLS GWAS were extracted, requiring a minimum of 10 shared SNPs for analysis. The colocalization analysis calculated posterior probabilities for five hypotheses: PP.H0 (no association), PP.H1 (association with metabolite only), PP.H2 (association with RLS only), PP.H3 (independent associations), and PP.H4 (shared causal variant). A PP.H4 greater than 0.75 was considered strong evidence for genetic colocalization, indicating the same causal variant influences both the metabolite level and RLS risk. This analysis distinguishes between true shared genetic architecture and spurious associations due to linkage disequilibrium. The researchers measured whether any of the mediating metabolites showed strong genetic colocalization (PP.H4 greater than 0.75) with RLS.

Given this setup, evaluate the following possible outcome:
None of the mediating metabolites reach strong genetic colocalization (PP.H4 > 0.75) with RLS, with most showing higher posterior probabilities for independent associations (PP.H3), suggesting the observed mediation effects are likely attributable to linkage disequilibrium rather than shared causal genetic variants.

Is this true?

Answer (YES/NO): NO